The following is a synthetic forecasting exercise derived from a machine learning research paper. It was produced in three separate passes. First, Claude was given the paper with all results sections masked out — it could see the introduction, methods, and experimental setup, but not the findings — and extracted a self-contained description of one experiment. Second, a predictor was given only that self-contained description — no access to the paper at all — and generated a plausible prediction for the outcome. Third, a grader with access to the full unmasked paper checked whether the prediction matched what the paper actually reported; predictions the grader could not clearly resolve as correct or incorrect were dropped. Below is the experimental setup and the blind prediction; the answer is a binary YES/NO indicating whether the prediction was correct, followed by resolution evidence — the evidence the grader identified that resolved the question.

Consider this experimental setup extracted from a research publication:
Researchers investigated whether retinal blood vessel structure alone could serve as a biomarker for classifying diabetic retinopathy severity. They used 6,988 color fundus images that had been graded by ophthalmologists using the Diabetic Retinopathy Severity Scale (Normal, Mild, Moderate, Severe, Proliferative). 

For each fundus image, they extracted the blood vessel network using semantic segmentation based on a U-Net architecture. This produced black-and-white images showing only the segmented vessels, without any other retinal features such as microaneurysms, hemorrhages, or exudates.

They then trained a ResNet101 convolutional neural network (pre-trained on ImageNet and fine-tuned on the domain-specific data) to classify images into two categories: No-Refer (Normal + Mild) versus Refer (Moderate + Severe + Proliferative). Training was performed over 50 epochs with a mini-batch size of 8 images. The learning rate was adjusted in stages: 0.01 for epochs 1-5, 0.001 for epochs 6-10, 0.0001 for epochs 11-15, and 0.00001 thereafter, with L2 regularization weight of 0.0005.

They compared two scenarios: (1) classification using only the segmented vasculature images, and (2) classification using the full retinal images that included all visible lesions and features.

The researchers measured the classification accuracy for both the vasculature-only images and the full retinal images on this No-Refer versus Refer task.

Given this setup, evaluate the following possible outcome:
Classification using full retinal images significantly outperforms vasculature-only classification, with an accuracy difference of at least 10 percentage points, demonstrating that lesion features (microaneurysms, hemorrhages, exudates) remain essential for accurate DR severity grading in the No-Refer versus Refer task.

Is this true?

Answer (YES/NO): NO